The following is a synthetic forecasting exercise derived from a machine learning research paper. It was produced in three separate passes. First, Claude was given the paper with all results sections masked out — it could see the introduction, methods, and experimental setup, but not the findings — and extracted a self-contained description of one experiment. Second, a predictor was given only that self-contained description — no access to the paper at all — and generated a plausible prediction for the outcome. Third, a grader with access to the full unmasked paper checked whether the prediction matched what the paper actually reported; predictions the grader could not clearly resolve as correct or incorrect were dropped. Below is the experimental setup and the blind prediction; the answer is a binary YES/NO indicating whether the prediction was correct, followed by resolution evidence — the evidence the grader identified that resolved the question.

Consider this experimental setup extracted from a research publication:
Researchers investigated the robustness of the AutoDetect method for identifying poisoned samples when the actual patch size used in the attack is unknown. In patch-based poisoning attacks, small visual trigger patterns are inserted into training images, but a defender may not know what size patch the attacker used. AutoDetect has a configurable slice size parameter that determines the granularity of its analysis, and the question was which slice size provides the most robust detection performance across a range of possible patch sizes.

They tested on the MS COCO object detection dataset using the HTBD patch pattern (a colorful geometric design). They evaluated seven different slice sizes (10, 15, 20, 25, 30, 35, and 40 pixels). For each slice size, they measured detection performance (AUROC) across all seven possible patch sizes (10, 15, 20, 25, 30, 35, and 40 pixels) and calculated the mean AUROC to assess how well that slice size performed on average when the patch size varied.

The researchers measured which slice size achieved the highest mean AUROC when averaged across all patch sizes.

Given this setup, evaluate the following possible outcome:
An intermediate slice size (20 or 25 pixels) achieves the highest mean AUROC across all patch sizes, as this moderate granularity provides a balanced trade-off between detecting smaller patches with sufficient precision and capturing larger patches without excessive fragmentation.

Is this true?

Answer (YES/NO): NO